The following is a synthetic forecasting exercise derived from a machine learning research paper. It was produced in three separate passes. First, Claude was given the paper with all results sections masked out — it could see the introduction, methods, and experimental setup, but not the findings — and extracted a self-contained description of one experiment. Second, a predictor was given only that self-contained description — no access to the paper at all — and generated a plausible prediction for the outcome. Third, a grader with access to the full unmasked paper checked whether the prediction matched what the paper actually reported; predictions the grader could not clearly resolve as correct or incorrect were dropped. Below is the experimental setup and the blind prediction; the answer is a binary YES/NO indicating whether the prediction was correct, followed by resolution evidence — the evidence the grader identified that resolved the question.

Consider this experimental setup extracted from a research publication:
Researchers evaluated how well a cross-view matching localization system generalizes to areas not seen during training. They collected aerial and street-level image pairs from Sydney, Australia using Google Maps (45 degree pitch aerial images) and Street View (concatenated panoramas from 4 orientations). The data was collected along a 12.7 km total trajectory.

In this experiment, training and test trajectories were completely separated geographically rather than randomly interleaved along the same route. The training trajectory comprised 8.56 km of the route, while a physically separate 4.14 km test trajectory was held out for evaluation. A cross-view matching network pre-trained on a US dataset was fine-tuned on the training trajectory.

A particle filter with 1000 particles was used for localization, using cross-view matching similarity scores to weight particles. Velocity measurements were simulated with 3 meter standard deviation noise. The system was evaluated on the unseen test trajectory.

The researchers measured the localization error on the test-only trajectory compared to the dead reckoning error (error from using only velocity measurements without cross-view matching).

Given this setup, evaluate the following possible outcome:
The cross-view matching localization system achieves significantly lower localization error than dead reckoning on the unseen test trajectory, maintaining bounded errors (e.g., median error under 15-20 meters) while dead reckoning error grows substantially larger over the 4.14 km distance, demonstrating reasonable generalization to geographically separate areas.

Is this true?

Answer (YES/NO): NO